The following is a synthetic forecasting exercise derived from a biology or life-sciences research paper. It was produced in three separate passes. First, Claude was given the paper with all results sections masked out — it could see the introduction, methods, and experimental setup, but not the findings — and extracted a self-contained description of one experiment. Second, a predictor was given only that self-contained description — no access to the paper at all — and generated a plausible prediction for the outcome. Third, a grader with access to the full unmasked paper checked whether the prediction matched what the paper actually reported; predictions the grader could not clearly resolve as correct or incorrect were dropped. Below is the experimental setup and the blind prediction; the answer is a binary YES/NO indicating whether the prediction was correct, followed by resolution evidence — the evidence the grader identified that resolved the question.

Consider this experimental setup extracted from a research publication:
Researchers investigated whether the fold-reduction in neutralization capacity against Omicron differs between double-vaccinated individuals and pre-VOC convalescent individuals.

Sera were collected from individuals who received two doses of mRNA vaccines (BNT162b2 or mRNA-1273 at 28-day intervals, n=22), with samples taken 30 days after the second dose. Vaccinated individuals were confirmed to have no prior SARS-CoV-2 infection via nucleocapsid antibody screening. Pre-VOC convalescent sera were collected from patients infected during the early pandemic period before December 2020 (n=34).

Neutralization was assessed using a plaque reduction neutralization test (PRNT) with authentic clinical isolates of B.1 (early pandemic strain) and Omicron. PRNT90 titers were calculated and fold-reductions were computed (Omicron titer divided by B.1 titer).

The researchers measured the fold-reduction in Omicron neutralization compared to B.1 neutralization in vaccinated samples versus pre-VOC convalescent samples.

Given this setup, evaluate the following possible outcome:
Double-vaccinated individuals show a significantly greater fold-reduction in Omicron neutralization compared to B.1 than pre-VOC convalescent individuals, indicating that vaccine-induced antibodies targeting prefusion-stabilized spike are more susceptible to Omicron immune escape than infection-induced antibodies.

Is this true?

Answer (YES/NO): YES